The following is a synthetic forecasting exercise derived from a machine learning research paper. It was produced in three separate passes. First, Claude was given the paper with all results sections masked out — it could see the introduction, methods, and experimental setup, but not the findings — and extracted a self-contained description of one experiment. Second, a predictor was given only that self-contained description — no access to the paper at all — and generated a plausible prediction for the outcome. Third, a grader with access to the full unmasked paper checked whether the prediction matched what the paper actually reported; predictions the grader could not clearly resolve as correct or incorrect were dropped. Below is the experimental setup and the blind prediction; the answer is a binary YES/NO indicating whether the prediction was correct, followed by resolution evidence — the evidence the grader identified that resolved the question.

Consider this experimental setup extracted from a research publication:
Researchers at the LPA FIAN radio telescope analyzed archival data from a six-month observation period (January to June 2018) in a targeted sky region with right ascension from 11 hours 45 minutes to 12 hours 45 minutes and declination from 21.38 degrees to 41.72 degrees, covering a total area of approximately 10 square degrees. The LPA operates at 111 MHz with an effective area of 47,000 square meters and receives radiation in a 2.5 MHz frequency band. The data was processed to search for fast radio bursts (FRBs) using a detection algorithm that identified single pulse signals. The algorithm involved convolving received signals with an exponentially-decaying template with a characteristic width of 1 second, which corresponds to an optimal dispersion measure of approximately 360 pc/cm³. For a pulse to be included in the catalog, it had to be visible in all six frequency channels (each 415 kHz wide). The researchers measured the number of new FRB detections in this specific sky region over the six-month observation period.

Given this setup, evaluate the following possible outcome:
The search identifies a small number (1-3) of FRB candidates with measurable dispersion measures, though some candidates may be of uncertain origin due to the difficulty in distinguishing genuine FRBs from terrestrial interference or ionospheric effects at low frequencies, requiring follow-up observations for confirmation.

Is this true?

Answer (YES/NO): NO